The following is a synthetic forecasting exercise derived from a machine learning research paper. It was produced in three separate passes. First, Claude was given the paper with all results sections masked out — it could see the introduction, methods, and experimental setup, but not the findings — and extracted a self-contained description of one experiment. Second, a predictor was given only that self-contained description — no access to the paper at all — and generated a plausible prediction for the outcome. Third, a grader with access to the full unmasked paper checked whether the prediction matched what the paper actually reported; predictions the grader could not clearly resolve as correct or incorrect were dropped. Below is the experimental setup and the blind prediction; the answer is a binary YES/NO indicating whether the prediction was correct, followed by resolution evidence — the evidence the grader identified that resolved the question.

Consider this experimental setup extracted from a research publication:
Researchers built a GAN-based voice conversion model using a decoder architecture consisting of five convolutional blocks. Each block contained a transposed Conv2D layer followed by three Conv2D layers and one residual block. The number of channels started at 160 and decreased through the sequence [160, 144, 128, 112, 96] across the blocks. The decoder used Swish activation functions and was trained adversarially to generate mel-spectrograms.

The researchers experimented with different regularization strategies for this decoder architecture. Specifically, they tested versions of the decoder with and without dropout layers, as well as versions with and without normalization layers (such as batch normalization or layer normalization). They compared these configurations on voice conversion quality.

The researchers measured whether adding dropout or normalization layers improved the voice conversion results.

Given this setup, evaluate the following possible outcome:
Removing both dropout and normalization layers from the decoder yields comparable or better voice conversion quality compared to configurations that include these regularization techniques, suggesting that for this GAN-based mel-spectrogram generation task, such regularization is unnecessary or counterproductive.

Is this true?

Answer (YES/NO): YES